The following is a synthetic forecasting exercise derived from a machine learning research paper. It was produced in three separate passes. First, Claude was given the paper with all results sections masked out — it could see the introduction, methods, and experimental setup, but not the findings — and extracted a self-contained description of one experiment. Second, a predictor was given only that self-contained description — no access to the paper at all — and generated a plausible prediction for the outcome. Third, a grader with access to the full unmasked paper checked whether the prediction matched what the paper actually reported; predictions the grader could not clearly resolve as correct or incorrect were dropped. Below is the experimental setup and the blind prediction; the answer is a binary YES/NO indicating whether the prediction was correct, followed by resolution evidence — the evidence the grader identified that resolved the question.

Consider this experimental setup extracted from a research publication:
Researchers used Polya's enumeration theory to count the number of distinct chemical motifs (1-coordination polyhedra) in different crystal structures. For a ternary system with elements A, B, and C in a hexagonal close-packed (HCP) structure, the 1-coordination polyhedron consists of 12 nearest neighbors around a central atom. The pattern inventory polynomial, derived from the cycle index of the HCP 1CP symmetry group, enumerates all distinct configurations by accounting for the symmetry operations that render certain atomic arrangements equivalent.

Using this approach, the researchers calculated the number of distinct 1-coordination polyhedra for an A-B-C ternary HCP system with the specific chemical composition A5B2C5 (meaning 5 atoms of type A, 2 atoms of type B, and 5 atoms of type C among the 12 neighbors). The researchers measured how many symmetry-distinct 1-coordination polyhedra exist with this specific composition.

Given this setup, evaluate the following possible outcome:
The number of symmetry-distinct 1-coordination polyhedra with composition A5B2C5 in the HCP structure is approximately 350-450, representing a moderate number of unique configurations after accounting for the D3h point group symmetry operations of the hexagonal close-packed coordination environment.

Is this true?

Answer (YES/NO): NO